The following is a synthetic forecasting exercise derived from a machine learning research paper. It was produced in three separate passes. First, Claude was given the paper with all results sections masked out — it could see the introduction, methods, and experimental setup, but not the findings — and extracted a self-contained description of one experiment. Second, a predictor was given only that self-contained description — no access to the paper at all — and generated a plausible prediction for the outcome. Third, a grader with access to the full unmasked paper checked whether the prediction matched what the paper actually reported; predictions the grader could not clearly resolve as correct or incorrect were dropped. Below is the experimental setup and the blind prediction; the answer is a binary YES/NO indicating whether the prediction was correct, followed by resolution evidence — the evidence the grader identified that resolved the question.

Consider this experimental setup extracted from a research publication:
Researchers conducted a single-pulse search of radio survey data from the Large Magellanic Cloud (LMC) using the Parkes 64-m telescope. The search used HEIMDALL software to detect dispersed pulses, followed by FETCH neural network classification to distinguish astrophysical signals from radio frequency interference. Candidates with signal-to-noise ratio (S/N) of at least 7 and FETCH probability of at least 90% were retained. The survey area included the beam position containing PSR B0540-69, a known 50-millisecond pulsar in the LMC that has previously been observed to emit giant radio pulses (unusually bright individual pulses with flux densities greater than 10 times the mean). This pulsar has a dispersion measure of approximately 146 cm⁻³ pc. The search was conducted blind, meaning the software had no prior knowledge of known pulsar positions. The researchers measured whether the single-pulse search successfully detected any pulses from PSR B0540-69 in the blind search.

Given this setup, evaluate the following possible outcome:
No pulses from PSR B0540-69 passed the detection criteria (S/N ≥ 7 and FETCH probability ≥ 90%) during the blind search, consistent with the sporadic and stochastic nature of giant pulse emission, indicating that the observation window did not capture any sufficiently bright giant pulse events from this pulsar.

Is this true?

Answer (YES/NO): NO